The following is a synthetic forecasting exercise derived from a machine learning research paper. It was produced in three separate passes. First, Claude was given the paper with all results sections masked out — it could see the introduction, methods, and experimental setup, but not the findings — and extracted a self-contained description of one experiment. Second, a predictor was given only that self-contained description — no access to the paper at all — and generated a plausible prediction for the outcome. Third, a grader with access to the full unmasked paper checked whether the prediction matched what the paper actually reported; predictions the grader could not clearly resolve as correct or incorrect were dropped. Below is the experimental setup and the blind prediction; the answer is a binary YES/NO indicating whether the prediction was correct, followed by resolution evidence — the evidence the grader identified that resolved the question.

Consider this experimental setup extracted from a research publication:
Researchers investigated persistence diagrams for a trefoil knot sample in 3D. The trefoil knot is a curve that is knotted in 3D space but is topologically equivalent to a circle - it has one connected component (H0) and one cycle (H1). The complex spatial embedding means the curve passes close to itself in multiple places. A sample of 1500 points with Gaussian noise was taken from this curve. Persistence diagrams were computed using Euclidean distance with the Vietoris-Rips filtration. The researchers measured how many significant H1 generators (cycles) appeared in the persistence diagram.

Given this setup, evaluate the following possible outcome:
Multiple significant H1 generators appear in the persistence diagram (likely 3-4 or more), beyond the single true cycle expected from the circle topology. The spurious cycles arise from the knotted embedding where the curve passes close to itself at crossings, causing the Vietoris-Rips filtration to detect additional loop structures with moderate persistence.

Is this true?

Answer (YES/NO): YES